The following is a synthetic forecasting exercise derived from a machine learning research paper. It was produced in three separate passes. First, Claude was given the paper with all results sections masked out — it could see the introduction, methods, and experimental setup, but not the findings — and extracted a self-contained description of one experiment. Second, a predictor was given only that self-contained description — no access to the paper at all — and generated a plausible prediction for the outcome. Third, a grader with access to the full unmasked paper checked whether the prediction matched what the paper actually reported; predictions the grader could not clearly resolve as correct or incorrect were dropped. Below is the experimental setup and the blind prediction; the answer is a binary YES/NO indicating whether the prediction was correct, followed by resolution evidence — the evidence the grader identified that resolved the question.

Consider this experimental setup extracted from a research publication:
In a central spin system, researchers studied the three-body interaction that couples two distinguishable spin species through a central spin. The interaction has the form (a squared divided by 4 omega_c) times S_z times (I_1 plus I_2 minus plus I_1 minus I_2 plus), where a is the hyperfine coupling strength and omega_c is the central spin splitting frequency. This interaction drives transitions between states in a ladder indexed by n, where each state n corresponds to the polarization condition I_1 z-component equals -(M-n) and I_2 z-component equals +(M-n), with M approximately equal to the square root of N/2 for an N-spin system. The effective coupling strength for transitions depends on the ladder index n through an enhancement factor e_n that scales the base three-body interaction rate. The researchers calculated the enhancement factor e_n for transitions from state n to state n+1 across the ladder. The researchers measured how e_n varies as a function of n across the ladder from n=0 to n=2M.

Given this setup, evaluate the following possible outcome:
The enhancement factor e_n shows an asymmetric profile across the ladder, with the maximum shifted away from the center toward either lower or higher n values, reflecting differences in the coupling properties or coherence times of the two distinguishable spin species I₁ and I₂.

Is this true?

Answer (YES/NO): NO